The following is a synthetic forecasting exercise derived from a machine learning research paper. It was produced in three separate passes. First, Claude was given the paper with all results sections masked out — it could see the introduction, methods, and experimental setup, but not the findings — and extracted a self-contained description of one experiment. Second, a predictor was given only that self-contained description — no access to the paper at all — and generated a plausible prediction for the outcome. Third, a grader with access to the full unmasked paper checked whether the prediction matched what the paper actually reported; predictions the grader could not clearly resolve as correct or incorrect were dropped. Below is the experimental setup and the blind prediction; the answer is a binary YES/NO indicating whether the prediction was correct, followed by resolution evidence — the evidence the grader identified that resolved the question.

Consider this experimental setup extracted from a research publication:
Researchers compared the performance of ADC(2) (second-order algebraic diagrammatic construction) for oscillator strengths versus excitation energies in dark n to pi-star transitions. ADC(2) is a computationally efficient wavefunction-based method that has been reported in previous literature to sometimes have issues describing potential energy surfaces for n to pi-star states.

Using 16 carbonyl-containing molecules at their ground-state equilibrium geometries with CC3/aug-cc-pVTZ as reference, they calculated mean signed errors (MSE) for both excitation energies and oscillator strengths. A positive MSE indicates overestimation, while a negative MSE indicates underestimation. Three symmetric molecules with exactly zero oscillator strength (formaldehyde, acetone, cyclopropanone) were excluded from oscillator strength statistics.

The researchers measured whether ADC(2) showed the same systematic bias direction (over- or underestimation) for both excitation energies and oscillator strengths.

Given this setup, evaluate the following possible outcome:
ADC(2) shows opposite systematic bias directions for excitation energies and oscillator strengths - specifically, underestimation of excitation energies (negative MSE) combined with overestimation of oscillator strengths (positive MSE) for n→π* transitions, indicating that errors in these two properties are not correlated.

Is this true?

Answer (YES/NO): NO